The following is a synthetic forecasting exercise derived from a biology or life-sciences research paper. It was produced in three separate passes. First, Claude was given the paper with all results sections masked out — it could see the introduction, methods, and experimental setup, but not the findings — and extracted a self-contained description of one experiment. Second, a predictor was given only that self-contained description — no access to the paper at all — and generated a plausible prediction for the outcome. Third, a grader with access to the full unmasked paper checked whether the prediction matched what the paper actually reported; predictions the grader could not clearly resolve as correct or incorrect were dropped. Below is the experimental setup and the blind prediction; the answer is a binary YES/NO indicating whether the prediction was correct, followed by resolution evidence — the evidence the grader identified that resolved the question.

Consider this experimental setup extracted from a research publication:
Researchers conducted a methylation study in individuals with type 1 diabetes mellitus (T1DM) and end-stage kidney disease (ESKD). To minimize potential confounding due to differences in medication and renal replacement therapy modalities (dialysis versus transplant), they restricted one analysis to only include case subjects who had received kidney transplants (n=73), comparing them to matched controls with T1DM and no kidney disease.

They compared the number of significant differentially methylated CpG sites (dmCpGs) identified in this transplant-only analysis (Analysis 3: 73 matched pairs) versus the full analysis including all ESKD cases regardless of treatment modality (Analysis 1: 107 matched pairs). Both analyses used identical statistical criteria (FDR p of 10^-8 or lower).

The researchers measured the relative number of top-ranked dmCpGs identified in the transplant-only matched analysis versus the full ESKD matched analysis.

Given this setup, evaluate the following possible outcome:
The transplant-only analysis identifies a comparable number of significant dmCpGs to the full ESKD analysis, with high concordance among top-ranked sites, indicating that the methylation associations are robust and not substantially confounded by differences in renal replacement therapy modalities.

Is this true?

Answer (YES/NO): NO